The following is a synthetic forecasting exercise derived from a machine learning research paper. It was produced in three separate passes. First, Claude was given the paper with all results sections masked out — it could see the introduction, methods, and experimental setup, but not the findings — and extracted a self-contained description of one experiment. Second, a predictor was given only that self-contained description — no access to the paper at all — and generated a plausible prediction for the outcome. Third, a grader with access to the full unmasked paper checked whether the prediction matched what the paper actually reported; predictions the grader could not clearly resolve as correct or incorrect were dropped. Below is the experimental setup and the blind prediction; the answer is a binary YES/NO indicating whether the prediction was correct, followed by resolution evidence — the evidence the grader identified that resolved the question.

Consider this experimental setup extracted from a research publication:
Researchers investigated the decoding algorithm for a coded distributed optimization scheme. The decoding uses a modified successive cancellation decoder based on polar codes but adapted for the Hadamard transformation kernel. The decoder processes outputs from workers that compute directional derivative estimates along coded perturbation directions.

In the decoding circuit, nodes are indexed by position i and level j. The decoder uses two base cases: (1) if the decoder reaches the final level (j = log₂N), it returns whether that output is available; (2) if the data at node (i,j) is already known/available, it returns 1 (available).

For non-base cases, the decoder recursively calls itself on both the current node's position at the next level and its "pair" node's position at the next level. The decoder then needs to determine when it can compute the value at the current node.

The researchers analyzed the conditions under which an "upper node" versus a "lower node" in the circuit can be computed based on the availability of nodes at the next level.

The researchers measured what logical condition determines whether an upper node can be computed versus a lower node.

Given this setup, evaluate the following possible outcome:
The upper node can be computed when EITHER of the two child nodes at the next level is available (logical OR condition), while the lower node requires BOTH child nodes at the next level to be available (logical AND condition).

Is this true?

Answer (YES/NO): NO